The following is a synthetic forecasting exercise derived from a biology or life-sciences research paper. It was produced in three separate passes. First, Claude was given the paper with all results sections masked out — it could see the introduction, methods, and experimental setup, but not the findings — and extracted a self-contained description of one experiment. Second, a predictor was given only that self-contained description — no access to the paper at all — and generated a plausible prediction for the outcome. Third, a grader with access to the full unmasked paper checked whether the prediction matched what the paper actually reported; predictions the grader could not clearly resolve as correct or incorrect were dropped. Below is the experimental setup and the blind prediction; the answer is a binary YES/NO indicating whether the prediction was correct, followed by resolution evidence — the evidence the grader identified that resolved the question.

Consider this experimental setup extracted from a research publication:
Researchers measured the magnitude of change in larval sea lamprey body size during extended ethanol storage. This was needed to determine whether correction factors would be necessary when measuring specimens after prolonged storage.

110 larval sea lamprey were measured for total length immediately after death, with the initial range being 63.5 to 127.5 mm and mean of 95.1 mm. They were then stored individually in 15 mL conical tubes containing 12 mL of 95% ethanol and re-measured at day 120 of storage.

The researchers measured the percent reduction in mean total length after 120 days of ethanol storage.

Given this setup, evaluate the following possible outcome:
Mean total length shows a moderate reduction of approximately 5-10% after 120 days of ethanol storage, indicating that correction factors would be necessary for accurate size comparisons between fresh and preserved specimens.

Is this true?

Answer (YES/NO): YES